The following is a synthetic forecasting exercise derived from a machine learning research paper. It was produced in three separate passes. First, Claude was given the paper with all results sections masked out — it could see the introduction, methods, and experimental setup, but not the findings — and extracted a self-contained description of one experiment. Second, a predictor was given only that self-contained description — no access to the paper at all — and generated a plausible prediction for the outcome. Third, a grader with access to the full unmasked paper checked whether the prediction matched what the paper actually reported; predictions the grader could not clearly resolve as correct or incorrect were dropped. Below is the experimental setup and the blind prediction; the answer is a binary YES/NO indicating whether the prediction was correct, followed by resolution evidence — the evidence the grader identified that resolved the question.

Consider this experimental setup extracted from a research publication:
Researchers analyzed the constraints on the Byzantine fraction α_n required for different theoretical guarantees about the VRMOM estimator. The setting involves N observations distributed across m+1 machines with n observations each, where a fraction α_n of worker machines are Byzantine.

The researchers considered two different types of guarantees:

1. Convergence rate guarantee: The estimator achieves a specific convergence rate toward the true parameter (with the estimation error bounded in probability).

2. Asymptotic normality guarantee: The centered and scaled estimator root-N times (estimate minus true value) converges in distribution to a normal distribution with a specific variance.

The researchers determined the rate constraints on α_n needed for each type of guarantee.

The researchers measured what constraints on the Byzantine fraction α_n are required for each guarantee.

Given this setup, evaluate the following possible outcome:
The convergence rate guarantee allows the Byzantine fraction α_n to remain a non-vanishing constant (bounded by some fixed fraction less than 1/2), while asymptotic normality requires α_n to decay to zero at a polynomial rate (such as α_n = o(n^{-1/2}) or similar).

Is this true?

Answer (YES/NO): NO